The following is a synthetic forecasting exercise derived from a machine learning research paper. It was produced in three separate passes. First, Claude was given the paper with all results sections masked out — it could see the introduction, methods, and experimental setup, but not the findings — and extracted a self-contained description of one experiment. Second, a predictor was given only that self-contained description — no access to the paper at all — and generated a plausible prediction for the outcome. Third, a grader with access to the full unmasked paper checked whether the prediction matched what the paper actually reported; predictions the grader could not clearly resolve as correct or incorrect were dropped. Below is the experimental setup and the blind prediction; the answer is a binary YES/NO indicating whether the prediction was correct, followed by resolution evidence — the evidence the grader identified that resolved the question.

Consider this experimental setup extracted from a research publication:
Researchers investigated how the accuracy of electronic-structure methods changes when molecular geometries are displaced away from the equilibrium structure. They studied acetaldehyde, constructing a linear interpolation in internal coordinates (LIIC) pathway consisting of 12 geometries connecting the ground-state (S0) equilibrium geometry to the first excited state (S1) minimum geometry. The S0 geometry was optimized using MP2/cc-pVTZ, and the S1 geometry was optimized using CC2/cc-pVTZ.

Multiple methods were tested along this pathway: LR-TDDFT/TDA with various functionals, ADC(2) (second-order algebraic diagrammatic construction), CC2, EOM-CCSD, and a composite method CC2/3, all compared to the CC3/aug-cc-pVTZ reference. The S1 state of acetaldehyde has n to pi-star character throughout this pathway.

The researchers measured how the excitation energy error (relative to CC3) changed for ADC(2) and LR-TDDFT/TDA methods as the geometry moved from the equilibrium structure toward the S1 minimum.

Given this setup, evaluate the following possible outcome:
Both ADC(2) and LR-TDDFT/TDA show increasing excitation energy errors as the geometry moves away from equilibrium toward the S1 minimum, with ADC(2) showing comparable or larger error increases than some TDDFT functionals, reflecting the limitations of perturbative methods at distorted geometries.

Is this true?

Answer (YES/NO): YES